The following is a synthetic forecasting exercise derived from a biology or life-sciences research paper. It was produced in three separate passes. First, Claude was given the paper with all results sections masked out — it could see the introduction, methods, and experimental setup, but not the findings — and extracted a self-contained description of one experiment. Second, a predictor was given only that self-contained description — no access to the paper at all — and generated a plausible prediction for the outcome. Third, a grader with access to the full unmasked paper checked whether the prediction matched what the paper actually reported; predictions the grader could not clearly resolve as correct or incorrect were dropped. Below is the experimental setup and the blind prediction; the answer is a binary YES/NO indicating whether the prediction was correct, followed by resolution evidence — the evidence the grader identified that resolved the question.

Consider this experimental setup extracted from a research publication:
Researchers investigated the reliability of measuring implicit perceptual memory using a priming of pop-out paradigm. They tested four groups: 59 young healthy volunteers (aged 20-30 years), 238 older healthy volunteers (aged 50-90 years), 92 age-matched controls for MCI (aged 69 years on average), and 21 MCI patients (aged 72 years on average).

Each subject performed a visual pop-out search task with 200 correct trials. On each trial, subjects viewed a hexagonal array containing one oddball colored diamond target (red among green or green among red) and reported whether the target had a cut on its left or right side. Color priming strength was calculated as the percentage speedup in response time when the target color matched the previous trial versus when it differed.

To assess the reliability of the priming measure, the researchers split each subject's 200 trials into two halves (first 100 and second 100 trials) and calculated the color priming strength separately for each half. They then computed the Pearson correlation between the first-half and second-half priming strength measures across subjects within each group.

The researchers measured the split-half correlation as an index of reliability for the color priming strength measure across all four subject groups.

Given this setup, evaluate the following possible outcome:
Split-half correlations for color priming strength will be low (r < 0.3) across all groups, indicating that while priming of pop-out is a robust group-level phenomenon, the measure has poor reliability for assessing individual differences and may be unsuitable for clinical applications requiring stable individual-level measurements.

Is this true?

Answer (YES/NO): NO